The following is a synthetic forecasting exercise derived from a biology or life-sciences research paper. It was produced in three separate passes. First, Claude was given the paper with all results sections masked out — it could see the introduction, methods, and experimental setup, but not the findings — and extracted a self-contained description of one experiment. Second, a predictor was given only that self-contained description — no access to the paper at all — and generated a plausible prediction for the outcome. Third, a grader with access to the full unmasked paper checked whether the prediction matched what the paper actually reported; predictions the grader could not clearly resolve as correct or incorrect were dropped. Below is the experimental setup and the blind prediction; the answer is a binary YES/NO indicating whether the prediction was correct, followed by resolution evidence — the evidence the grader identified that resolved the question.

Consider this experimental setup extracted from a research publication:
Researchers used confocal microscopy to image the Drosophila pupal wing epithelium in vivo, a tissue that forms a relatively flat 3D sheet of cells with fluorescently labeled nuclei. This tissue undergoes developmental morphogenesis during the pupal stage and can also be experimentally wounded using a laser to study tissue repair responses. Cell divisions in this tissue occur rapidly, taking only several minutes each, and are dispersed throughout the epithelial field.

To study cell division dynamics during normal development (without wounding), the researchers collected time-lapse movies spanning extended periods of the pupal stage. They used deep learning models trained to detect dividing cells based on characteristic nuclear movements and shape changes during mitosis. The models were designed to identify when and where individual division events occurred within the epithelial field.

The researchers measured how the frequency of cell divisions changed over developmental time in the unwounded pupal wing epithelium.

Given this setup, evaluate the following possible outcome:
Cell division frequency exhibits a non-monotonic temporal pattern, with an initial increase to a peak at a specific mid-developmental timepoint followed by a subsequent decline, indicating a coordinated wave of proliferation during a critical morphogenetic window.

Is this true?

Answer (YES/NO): NO